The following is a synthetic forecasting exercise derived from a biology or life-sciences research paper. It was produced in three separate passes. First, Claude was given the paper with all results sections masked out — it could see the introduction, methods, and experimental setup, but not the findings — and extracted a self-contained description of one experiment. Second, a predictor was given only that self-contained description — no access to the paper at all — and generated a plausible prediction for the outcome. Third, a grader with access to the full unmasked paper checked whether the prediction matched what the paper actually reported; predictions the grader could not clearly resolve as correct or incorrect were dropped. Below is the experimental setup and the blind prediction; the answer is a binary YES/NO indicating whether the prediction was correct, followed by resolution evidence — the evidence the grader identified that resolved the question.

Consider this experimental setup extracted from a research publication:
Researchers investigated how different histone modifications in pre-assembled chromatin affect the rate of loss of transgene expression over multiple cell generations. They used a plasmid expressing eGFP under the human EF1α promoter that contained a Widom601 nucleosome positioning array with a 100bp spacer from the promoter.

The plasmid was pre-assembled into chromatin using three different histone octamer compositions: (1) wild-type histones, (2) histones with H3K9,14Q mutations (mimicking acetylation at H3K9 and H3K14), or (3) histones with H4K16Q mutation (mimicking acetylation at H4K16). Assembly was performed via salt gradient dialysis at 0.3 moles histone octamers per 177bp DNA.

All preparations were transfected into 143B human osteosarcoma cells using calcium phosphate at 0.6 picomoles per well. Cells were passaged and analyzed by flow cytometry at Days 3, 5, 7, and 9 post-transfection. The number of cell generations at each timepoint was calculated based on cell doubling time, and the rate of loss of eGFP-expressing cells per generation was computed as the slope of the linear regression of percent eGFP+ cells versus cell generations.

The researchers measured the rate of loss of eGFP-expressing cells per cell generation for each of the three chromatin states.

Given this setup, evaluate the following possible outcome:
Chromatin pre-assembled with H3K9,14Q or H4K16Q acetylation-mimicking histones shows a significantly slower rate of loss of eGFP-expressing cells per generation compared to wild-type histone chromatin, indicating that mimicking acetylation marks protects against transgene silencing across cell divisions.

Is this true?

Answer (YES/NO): NO